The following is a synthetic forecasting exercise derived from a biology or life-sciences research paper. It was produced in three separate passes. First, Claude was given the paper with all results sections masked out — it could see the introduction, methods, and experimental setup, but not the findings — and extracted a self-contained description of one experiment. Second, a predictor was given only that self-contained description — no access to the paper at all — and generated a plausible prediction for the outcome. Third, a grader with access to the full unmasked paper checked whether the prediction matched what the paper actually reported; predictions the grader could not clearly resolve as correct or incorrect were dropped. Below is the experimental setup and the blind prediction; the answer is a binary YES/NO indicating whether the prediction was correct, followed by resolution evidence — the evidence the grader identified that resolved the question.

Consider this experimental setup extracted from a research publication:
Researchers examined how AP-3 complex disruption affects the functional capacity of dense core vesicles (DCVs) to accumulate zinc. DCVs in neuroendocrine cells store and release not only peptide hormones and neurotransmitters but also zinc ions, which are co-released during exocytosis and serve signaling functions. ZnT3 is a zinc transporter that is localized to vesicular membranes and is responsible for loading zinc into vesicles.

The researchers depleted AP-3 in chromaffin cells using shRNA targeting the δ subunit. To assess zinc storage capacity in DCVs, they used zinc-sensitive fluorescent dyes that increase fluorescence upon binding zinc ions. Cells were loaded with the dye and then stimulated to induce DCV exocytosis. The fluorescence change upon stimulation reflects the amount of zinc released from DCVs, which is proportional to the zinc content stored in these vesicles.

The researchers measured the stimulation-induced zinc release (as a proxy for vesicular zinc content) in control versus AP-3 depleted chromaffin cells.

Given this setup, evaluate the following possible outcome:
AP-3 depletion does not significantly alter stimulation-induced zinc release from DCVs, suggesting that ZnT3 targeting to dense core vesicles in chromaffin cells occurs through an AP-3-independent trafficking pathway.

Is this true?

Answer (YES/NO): NO